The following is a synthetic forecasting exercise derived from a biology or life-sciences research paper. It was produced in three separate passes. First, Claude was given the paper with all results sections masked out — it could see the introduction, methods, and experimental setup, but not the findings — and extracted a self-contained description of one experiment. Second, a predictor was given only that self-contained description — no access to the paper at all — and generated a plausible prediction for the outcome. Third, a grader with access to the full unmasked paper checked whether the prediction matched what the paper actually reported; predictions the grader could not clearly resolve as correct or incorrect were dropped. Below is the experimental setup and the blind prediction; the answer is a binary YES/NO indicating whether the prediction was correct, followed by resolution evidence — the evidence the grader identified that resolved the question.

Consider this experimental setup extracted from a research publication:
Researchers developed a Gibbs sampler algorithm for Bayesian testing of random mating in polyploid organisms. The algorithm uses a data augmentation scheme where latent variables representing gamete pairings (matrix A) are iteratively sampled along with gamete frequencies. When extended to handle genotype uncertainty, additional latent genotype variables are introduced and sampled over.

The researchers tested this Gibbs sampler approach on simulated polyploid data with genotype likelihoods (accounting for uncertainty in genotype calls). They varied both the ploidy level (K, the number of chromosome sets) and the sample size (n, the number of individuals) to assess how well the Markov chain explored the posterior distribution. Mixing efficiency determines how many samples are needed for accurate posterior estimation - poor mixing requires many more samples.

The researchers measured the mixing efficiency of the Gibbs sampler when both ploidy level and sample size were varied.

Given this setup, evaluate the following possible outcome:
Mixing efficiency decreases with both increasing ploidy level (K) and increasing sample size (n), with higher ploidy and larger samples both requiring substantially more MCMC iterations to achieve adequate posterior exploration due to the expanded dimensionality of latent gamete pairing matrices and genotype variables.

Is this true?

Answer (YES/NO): YES